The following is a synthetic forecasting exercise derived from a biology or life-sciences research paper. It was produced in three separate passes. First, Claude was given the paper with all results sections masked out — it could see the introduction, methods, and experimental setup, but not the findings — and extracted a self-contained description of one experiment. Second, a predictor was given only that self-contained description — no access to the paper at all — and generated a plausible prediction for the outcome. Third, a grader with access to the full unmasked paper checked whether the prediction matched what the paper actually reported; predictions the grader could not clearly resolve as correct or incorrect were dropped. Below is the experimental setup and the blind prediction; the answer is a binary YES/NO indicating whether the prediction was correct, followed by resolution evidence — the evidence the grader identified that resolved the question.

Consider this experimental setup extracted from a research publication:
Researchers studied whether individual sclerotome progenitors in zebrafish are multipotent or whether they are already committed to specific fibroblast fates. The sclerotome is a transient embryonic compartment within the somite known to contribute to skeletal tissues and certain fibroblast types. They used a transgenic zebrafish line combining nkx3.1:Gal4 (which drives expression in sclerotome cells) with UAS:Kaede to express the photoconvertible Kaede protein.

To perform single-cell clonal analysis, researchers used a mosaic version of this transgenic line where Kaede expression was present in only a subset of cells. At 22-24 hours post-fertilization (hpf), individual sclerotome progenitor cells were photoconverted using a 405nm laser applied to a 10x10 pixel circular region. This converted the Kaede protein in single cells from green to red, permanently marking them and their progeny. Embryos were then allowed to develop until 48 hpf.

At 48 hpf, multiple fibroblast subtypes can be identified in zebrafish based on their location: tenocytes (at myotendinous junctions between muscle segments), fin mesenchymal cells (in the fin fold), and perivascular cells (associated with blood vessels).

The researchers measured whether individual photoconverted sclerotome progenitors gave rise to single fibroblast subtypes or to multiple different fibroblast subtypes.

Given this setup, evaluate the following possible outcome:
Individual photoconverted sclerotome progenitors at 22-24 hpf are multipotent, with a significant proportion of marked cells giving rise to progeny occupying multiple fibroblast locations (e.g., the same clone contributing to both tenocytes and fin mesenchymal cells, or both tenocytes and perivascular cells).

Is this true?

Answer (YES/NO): NO